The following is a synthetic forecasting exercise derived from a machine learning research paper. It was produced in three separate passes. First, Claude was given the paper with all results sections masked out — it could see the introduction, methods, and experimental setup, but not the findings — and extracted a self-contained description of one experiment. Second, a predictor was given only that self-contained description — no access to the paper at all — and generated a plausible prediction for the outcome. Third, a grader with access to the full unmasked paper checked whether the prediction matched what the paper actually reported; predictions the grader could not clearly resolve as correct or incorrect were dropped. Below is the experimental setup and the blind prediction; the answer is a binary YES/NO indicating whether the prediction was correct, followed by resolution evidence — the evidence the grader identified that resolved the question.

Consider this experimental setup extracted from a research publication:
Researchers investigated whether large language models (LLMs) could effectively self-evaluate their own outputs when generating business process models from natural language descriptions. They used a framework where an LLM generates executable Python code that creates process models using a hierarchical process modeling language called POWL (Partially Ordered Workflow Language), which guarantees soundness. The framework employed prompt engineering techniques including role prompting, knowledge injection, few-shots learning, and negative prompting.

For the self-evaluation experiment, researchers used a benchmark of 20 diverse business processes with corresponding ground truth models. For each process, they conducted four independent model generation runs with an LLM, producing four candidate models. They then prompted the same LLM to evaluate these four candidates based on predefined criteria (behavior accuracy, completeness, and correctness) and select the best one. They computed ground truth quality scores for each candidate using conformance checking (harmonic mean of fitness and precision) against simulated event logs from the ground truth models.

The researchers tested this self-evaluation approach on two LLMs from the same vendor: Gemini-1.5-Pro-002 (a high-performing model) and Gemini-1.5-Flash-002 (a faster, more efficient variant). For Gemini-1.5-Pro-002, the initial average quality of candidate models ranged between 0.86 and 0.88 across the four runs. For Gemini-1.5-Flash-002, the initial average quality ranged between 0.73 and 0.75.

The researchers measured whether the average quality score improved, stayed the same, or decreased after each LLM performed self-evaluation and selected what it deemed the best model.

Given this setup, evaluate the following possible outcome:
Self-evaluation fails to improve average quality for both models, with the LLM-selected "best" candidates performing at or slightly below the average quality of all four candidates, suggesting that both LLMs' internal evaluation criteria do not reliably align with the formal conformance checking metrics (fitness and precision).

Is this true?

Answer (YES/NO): NO